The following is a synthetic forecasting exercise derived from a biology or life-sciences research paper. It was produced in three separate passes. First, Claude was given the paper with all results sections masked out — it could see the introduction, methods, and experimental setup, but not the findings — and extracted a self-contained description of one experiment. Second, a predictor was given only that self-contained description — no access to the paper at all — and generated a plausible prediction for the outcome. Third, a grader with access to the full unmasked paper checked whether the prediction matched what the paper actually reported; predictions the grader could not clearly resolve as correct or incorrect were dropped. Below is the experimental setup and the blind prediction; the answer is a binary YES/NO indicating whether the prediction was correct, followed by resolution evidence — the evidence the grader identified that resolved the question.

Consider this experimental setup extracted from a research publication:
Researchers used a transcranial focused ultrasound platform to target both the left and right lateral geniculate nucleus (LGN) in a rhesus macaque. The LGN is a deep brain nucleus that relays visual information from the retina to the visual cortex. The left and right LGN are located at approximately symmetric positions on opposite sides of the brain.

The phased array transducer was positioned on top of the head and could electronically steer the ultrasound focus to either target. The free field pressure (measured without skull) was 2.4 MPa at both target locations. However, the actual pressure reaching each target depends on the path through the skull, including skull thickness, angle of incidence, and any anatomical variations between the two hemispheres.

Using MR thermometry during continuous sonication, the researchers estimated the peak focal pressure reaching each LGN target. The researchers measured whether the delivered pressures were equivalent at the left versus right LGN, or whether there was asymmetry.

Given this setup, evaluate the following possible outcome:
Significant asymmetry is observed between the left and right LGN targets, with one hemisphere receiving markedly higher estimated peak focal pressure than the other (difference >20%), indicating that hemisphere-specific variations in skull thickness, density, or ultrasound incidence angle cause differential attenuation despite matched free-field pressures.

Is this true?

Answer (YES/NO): NO